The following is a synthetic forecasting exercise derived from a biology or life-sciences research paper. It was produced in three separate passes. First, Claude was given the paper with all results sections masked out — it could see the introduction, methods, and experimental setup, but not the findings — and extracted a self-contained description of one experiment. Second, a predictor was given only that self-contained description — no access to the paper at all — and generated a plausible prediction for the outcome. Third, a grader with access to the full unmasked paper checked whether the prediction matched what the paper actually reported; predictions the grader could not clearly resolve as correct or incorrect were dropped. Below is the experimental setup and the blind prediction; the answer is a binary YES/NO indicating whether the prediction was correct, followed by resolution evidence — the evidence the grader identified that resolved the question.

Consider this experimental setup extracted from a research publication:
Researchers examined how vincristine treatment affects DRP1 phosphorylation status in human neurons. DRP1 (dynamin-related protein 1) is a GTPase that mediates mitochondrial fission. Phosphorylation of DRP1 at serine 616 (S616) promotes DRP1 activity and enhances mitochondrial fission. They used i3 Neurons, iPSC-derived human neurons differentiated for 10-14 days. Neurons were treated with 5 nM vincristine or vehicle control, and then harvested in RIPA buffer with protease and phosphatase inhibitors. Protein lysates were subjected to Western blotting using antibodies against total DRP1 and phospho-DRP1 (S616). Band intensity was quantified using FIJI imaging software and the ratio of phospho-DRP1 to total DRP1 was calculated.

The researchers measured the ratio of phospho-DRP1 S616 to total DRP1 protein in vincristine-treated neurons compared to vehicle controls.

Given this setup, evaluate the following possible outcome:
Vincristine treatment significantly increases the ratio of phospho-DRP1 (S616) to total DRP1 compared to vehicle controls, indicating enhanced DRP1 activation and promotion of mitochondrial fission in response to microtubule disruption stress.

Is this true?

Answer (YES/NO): NO